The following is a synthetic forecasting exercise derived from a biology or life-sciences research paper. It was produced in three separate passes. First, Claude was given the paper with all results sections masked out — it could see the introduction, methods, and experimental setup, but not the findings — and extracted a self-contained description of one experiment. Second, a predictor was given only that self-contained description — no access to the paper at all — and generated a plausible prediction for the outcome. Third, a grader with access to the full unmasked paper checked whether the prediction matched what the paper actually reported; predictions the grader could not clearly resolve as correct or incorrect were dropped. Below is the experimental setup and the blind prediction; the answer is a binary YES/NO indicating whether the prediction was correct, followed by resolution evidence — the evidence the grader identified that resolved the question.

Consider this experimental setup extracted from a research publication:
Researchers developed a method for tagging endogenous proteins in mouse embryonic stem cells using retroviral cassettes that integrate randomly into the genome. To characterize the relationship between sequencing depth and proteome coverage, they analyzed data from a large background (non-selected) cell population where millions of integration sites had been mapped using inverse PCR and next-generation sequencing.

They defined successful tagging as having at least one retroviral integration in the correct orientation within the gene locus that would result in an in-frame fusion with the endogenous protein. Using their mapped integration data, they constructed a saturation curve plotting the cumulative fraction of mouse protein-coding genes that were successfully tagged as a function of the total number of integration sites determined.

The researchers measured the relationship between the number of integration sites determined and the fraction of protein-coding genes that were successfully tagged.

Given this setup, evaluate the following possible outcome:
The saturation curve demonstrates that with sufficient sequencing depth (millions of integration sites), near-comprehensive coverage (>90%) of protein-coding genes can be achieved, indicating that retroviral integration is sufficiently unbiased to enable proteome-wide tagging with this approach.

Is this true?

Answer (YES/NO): NO